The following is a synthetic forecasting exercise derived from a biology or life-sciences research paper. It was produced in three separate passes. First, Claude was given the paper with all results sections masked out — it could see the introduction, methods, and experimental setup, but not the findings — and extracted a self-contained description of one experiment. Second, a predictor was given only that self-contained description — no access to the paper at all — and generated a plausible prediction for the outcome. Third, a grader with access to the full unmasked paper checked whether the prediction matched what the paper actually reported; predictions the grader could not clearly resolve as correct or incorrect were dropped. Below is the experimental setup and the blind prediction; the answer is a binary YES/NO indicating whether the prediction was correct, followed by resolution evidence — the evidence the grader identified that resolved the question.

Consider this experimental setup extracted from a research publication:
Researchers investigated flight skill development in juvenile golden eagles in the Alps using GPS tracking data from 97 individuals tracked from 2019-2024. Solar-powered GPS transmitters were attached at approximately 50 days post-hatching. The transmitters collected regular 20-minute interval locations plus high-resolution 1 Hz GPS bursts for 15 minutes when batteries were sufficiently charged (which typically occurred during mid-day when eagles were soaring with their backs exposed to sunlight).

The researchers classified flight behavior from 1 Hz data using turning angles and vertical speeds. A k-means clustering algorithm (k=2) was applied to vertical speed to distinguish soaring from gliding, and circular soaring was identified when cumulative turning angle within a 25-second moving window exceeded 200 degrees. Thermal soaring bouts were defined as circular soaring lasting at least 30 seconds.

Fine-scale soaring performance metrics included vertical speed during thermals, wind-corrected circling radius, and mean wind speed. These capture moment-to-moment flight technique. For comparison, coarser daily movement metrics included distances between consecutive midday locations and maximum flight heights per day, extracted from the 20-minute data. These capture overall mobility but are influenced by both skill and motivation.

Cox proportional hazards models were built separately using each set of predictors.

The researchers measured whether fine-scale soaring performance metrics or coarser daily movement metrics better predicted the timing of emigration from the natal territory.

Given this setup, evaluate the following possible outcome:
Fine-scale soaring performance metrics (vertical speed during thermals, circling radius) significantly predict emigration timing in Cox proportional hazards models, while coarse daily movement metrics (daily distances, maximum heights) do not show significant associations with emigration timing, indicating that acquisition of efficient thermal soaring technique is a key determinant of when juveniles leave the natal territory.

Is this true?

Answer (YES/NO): NO